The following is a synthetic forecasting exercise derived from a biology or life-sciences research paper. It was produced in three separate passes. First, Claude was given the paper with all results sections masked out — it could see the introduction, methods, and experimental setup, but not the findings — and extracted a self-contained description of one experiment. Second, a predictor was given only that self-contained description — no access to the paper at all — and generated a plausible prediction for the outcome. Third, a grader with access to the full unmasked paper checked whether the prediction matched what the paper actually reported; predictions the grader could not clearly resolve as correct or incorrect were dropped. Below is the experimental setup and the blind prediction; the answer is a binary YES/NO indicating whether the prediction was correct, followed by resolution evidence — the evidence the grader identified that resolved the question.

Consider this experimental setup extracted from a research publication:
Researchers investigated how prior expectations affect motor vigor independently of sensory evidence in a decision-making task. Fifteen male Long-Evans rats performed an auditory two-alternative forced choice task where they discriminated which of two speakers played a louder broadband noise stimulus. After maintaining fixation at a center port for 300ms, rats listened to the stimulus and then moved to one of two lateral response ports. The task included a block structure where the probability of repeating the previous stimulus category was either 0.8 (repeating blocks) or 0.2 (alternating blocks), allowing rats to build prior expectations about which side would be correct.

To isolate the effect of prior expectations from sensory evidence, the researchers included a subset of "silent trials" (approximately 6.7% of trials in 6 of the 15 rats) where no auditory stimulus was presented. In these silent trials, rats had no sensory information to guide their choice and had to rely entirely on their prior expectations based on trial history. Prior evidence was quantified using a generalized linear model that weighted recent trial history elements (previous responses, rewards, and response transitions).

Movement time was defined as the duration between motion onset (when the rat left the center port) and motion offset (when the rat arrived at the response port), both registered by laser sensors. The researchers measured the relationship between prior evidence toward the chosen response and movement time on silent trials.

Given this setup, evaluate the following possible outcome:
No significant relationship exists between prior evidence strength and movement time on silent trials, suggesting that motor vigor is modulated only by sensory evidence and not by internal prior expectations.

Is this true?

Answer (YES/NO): NO